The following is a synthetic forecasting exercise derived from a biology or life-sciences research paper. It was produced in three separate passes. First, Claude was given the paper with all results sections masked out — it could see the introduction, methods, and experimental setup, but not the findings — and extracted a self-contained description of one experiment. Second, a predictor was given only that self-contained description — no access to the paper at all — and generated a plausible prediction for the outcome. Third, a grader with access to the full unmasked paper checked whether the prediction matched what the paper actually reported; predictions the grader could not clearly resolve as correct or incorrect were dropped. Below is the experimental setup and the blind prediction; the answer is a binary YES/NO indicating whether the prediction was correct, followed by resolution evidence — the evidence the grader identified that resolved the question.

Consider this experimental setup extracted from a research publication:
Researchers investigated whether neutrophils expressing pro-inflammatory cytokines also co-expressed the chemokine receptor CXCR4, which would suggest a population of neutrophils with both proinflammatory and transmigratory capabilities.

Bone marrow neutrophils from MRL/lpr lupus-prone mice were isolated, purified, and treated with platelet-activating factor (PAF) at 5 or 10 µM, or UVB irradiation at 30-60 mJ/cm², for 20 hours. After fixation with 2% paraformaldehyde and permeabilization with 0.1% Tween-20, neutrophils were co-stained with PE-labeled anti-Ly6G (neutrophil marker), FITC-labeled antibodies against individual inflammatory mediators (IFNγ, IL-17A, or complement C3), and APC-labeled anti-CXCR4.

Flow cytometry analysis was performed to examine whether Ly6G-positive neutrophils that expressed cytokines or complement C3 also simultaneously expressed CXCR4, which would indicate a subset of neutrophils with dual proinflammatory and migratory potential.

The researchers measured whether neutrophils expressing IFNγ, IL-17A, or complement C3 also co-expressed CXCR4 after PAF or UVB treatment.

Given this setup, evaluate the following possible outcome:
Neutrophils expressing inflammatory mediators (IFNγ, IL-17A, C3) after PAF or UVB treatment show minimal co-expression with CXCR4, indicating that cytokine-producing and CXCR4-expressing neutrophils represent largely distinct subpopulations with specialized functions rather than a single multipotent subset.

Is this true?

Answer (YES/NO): NO